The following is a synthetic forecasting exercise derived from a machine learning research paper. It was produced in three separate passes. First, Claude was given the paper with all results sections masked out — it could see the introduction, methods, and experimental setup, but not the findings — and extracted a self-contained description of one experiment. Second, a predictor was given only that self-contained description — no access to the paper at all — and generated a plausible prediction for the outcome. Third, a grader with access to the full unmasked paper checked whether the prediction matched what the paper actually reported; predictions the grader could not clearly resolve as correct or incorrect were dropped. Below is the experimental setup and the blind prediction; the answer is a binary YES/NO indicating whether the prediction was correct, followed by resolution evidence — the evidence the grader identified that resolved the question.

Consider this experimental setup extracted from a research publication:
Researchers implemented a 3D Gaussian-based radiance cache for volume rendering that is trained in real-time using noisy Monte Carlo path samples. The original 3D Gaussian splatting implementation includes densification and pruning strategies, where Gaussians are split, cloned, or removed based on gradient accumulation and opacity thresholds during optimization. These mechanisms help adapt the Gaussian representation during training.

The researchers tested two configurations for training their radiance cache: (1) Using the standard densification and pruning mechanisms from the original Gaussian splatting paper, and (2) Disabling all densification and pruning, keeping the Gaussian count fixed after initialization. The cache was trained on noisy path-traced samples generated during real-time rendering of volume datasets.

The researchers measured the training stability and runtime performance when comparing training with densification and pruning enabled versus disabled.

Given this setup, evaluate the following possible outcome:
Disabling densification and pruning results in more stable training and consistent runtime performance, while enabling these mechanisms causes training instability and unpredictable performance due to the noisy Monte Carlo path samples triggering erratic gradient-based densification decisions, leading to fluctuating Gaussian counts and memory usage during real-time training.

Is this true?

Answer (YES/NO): YES